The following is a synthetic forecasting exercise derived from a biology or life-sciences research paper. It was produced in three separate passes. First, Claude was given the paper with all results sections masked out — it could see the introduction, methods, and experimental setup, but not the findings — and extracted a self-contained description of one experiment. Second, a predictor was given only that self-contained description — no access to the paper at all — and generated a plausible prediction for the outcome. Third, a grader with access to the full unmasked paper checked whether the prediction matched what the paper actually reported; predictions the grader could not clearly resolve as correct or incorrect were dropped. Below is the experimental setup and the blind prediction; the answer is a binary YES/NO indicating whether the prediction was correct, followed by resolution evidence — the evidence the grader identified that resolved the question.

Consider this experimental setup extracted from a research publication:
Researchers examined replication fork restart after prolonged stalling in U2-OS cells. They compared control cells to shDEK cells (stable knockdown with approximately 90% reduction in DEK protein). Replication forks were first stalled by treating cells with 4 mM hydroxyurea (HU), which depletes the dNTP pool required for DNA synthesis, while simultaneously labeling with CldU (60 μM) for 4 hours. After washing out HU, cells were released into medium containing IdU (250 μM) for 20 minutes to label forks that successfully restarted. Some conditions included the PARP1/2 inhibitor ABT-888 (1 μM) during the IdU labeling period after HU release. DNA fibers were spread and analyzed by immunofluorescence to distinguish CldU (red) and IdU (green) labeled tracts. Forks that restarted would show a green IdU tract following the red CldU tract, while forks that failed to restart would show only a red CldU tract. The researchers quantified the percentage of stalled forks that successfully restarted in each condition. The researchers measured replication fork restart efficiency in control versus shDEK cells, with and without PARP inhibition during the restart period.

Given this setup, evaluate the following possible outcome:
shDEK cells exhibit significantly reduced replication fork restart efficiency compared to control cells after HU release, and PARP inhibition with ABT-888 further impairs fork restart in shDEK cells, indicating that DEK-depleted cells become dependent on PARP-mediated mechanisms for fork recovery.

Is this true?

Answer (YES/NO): NO